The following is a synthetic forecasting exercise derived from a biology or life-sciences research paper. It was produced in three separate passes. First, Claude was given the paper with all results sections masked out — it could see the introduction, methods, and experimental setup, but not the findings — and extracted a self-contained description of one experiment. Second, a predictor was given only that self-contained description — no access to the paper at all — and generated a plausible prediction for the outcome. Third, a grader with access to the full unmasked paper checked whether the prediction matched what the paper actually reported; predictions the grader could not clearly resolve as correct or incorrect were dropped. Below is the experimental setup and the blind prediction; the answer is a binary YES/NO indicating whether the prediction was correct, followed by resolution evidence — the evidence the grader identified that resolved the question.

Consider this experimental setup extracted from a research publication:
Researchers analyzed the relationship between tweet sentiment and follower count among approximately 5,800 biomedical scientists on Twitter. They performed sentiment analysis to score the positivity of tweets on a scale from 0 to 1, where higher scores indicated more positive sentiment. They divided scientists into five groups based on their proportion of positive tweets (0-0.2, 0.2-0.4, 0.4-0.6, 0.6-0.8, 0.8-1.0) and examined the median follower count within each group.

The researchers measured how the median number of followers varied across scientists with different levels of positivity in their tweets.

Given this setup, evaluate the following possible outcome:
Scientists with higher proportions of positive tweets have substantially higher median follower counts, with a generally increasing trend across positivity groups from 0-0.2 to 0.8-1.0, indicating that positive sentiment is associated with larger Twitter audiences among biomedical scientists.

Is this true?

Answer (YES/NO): YES